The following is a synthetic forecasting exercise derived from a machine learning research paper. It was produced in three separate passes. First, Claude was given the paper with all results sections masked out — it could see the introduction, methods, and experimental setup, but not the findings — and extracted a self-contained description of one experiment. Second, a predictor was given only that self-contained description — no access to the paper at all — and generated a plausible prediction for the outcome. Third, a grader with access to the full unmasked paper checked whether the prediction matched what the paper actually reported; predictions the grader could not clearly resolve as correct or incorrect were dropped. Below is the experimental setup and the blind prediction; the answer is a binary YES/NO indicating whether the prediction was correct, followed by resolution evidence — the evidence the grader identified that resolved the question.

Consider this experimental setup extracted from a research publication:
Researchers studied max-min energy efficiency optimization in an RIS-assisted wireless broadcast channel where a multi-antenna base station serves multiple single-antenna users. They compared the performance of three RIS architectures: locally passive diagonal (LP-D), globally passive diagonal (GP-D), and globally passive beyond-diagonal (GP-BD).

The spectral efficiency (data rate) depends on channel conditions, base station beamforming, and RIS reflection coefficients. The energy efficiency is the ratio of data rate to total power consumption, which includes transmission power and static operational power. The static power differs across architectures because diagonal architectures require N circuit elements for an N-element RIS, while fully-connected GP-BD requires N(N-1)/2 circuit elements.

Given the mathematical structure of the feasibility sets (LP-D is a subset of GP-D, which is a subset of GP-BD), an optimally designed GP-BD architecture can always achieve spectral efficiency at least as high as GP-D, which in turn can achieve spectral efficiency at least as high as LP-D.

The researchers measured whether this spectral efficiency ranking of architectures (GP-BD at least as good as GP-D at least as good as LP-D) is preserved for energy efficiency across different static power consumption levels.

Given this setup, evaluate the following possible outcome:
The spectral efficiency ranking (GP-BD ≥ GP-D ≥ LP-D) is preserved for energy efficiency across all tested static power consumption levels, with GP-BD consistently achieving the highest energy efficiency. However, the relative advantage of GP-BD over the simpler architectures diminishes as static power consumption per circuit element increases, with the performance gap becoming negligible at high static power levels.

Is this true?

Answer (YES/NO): NO